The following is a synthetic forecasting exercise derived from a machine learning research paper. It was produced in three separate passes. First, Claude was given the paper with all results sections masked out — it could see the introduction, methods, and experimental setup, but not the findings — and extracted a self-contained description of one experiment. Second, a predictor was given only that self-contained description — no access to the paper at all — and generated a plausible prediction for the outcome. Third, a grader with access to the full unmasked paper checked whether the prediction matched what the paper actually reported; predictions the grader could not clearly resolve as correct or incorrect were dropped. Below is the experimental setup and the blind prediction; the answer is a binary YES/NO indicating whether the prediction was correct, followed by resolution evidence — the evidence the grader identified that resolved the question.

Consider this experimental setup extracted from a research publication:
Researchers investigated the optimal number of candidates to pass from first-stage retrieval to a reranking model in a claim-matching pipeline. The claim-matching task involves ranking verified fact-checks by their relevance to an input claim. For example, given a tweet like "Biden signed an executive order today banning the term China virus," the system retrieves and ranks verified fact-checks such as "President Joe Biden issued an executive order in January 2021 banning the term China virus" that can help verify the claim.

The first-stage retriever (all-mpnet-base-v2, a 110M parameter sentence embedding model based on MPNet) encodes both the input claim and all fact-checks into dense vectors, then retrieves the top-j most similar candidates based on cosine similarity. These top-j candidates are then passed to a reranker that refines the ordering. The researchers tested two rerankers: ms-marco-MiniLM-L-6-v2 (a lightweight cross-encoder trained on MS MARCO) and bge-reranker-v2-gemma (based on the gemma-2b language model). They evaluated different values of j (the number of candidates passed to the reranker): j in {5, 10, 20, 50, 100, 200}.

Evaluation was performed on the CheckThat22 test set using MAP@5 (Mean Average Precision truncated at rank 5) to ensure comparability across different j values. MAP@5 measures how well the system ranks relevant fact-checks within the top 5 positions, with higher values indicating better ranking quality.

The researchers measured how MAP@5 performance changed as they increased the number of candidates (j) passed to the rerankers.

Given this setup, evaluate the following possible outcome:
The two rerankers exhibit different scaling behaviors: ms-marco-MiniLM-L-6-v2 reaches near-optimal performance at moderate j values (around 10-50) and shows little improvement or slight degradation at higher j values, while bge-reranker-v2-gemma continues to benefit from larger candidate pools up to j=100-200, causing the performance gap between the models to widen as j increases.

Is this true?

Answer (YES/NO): NO